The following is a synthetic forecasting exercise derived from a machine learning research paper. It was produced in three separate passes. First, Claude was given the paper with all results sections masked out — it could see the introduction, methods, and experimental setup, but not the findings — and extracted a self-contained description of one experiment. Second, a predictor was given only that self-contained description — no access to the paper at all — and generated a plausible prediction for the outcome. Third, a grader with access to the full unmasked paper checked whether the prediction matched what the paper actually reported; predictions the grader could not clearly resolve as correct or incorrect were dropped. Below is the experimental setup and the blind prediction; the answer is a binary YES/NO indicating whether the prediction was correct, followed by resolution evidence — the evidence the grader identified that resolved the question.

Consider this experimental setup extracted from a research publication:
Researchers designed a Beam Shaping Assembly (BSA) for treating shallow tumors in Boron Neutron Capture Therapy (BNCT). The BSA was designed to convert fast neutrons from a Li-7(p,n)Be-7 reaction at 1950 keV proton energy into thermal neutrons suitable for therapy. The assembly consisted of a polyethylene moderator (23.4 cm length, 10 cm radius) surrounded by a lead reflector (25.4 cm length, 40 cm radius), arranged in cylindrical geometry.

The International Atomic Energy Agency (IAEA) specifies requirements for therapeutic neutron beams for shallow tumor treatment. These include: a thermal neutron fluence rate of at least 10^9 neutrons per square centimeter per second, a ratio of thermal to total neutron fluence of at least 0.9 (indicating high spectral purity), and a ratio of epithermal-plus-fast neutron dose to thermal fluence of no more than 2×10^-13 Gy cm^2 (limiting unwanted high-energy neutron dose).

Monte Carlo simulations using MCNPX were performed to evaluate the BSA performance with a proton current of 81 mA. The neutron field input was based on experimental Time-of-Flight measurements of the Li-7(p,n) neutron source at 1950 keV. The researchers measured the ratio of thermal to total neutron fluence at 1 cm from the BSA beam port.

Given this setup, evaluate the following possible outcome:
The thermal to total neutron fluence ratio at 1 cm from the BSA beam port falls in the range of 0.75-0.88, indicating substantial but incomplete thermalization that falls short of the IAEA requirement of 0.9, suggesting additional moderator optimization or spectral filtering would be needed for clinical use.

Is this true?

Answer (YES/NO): NO